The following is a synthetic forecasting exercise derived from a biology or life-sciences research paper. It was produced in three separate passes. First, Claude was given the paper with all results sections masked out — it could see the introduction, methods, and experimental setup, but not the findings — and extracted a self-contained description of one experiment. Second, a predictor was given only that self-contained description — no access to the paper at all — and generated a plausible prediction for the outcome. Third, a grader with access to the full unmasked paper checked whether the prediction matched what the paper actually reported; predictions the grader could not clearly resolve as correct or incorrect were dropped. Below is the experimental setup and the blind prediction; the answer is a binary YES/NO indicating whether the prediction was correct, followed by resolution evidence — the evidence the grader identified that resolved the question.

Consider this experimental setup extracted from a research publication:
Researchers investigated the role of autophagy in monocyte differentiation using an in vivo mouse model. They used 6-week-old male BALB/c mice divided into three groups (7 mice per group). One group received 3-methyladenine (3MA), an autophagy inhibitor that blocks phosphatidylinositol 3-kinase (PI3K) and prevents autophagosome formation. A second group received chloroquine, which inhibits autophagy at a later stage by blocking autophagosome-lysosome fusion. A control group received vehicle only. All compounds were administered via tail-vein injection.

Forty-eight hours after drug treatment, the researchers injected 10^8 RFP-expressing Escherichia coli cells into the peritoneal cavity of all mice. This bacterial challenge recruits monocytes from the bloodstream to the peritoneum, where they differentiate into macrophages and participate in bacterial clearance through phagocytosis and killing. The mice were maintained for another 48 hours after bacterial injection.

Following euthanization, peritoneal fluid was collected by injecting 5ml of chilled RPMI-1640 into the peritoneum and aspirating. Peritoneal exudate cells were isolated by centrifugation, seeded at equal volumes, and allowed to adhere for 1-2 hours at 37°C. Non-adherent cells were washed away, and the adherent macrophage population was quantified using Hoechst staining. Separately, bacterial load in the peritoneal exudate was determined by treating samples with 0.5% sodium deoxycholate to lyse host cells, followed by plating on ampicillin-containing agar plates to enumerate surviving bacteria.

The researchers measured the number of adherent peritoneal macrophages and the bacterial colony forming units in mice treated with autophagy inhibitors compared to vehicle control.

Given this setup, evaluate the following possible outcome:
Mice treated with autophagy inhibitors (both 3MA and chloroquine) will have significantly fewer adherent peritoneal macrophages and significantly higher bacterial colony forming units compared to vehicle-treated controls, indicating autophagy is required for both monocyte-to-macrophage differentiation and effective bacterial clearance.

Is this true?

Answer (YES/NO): YES